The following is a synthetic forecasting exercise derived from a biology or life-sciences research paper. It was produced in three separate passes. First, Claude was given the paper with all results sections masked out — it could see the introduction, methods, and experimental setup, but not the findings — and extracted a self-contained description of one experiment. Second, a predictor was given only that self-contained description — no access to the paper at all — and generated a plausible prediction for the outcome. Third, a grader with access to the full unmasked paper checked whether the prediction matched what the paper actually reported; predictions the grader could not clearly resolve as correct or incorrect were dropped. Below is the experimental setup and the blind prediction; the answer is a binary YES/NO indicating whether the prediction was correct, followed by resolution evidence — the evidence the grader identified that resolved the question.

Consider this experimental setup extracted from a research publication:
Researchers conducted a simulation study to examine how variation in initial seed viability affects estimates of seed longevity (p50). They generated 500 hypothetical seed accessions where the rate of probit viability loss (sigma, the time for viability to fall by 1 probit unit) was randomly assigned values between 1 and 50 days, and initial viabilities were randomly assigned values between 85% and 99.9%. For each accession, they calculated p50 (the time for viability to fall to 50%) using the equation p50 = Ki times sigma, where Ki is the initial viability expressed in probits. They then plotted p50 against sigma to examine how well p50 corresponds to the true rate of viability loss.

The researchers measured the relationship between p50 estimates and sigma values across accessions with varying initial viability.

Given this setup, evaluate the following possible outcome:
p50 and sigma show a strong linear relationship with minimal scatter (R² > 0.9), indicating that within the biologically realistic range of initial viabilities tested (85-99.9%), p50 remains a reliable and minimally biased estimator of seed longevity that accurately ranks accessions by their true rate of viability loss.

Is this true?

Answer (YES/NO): NO